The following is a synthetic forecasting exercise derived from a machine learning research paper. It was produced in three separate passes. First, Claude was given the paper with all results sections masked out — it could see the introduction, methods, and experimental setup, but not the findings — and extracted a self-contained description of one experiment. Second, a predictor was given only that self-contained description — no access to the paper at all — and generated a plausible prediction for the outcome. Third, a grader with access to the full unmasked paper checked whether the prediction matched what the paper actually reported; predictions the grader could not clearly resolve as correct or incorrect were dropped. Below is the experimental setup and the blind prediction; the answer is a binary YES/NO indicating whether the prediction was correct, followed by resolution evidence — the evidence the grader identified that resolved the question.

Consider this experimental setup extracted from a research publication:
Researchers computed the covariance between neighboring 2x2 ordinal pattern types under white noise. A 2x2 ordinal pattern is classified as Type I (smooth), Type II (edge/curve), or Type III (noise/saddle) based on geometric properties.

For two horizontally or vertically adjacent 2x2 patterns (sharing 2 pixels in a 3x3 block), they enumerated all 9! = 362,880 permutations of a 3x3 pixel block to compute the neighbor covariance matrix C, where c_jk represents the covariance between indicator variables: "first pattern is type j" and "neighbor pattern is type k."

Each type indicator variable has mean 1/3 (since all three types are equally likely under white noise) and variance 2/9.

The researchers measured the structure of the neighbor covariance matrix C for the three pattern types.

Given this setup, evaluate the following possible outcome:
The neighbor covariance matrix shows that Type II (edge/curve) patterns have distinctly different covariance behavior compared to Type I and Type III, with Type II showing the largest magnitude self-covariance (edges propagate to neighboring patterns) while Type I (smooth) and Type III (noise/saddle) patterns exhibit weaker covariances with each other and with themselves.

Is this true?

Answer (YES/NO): NO